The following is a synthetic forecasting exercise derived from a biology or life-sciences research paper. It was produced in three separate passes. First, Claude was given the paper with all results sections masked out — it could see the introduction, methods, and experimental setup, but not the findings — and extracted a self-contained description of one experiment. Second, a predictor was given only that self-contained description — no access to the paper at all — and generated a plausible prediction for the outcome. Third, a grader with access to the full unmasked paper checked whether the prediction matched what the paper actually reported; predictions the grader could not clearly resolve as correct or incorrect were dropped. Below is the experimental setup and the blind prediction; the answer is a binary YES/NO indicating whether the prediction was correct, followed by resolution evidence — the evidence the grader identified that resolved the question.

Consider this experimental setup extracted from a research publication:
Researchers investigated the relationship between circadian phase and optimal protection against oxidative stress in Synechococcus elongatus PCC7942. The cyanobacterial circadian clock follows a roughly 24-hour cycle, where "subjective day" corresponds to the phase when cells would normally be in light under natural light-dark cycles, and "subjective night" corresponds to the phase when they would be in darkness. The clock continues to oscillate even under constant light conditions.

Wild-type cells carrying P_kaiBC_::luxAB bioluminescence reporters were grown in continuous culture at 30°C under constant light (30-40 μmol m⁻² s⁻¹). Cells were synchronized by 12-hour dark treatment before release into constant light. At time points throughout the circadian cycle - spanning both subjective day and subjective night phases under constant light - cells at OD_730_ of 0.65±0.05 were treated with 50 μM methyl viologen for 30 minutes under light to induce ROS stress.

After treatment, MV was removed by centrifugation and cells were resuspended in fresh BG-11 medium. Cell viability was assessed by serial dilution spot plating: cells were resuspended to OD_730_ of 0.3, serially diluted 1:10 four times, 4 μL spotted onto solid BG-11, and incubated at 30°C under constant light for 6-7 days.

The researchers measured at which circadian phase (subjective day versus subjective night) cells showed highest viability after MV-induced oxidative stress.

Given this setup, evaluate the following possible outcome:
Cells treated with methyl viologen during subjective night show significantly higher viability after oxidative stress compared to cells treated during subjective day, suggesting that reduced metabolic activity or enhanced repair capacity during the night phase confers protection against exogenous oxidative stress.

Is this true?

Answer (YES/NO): NO